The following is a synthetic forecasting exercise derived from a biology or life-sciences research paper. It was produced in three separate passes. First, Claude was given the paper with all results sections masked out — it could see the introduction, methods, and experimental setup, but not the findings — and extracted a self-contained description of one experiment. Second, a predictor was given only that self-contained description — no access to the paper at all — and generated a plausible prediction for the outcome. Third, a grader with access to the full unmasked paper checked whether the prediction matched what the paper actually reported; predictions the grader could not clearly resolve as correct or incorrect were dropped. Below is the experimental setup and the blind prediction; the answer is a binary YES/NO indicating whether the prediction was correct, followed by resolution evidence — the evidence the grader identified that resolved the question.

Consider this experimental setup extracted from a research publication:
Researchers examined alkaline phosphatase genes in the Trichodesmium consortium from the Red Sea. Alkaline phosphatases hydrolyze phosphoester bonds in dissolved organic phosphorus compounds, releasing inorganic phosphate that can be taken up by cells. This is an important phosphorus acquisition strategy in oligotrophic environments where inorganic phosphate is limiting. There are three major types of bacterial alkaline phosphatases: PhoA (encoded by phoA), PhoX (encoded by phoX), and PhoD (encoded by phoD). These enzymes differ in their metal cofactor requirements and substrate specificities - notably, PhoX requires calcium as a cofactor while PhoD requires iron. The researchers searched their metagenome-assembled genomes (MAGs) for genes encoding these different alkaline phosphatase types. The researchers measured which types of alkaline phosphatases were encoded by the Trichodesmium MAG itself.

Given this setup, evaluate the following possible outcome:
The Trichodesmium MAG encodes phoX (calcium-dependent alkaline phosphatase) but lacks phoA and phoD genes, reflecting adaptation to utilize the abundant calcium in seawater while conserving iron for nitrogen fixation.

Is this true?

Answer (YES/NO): NO